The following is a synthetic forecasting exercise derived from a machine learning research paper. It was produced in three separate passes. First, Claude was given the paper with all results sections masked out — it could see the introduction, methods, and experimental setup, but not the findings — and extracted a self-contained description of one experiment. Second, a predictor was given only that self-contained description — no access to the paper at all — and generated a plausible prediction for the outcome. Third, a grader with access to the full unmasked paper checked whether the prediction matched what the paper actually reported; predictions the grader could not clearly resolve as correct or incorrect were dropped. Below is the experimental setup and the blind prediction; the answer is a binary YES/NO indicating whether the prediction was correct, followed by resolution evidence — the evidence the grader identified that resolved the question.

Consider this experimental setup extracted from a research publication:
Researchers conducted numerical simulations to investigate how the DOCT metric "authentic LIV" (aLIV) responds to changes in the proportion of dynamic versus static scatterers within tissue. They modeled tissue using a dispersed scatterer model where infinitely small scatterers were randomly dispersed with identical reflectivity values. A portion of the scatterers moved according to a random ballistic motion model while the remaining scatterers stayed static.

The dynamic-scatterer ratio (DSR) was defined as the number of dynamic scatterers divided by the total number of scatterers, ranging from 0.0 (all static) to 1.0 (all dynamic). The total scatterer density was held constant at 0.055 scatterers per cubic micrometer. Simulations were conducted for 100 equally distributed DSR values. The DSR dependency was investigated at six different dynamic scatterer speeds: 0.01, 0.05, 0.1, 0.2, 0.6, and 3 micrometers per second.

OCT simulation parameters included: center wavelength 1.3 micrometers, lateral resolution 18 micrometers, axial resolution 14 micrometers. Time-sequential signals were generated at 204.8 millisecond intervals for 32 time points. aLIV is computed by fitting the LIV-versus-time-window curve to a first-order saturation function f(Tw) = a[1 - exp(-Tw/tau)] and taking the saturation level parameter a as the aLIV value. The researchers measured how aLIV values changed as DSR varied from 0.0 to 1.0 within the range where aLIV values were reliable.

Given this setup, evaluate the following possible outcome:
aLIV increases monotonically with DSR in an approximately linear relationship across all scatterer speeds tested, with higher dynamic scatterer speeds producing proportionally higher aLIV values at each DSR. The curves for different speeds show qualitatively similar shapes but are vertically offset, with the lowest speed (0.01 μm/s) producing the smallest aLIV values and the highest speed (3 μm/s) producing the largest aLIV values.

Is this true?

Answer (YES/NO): NO